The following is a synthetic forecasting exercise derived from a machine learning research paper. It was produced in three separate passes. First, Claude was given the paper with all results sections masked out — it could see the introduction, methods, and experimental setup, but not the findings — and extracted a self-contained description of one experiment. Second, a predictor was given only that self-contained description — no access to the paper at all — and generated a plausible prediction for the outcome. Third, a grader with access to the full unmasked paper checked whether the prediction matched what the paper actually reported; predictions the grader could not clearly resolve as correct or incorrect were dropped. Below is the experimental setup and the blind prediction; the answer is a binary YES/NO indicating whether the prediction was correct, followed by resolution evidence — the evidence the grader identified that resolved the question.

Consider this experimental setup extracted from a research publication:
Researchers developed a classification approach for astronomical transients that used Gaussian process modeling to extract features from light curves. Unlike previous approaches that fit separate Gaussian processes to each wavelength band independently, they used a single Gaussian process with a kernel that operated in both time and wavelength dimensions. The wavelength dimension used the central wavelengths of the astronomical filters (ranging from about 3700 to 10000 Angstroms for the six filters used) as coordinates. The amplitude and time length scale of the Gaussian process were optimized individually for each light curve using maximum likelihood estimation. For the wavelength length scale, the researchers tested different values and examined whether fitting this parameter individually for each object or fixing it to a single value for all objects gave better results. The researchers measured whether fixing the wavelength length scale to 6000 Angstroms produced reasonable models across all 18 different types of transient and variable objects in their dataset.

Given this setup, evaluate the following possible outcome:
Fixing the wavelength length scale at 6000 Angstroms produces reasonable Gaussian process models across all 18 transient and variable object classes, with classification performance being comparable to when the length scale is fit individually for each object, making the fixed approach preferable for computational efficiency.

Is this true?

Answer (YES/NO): NO